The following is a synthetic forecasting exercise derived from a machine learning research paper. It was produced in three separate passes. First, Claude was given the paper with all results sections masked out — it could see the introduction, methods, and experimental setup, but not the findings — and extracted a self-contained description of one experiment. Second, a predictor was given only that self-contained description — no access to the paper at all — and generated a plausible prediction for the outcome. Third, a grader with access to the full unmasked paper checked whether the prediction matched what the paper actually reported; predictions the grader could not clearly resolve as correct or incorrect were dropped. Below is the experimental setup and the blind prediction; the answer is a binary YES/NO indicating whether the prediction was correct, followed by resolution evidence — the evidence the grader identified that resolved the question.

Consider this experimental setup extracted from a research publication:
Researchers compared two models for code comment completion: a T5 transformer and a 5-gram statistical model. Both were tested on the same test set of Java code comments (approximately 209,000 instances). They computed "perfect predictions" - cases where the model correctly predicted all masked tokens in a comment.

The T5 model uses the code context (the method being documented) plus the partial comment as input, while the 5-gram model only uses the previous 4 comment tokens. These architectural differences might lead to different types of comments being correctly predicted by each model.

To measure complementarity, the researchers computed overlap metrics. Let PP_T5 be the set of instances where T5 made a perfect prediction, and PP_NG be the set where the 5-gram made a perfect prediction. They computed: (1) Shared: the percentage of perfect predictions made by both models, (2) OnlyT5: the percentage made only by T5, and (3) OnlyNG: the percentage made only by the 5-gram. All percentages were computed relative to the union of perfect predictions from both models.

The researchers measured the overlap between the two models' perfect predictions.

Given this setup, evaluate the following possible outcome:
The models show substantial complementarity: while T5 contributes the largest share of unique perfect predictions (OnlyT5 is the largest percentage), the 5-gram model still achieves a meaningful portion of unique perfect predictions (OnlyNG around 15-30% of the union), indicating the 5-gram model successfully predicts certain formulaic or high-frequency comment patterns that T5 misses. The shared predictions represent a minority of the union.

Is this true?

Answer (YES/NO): NO